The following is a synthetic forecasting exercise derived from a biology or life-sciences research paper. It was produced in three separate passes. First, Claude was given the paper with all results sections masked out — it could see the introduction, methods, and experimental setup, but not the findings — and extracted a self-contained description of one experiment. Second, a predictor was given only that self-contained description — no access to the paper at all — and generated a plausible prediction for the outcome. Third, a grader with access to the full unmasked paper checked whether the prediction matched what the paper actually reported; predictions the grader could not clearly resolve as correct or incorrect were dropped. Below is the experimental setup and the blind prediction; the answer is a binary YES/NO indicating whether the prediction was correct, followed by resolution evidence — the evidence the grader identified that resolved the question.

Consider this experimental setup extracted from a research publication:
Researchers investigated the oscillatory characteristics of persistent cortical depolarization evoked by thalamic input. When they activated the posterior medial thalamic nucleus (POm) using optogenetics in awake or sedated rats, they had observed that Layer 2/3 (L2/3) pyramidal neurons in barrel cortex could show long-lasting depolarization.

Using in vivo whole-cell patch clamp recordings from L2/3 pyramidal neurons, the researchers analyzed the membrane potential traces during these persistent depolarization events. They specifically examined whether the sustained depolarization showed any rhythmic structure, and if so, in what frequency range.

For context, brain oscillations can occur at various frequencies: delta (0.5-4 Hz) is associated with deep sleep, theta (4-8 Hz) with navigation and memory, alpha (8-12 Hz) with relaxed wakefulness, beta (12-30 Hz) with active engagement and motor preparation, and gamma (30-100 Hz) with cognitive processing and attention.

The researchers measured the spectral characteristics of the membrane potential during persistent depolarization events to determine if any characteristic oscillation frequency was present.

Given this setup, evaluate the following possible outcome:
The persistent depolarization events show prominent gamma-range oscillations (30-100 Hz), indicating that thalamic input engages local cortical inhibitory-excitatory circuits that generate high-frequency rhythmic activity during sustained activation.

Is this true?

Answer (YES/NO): NO